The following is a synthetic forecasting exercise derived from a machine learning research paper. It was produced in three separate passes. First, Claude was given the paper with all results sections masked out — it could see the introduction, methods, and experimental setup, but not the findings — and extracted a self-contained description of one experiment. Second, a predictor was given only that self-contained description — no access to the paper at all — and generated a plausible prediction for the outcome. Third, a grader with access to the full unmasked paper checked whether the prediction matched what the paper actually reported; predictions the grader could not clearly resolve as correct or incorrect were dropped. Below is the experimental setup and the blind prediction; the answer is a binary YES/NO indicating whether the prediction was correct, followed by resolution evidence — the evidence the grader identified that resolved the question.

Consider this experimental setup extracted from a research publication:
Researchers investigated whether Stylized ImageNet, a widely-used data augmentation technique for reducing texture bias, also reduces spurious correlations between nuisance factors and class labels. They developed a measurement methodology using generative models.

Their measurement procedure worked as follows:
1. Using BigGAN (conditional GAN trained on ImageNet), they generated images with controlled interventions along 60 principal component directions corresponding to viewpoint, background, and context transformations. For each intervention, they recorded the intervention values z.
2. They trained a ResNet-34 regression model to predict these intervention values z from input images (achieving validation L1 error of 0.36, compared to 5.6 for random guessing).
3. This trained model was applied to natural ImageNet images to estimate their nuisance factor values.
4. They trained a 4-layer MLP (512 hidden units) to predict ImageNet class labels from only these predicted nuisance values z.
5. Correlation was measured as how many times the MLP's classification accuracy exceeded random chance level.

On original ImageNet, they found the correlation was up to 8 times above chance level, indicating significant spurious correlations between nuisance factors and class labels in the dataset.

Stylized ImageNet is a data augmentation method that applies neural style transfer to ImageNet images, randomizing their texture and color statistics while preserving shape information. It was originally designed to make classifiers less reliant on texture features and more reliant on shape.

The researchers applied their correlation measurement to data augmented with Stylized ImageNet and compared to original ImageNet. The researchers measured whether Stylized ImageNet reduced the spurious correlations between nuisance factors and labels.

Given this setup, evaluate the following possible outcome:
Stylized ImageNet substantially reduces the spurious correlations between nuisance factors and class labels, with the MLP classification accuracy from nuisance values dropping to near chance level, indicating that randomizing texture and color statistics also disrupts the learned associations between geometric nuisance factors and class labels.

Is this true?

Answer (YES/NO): NO